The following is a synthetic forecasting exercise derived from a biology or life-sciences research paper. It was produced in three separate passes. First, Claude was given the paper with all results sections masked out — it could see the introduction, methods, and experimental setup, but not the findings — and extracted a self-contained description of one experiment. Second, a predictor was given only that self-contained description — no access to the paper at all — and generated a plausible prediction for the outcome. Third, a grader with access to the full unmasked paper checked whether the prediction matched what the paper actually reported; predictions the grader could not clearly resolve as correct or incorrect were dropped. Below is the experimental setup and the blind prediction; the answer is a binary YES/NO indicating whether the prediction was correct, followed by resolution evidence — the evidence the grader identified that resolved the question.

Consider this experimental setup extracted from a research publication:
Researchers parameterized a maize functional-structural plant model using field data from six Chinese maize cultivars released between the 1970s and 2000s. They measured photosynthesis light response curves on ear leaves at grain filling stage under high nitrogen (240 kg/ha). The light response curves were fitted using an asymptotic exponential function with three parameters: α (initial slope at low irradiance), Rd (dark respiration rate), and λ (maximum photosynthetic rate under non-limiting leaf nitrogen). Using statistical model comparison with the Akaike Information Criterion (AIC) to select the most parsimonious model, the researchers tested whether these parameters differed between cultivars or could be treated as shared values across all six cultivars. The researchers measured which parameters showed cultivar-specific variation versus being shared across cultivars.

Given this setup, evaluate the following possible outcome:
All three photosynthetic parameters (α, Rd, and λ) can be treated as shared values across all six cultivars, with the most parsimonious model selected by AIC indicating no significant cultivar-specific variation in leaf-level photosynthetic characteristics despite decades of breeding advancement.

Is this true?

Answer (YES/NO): NO